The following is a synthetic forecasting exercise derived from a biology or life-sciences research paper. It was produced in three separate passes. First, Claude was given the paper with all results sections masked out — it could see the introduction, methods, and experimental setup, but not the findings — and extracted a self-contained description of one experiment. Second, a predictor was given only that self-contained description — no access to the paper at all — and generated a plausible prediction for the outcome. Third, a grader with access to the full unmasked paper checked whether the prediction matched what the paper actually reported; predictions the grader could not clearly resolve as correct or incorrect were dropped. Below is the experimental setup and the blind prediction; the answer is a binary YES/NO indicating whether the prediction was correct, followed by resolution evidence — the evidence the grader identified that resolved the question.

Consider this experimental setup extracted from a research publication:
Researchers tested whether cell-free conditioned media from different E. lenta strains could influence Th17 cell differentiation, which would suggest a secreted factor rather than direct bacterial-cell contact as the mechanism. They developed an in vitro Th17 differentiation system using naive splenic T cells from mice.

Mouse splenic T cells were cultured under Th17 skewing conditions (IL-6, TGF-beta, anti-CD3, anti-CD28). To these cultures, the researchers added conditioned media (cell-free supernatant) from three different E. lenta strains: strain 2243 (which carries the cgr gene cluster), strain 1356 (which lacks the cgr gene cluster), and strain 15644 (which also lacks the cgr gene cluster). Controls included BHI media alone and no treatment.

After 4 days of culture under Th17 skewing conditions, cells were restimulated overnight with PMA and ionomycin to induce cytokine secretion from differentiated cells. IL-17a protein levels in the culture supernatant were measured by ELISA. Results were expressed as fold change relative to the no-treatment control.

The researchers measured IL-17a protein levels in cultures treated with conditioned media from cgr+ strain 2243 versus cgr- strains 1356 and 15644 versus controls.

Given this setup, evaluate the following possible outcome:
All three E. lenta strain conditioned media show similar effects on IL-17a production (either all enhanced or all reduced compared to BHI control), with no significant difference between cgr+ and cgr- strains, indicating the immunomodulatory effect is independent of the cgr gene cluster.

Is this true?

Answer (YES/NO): NO